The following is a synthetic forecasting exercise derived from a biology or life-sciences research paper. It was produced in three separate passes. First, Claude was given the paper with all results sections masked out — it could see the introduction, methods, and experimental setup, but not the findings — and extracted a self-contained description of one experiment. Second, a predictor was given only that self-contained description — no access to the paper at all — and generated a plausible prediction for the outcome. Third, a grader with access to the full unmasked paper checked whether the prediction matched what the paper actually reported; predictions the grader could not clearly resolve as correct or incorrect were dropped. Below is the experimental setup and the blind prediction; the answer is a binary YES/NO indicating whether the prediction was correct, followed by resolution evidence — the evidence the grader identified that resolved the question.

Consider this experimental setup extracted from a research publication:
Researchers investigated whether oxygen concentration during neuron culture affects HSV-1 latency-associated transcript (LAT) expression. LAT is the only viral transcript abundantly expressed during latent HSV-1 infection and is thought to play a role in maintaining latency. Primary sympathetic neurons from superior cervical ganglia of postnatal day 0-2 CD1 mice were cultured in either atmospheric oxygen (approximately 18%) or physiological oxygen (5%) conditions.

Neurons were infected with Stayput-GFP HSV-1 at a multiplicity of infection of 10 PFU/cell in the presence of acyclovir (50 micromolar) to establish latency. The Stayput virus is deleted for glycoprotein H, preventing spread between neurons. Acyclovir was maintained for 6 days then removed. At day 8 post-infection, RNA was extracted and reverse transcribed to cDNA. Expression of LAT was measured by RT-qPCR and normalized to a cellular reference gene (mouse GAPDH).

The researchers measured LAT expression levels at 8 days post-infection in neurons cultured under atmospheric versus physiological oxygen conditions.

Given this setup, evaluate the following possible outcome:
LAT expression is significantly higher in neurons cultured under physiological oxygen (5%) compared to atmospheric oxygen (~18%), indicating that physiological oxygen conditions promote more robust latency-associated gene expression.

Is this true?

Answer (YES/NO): NO